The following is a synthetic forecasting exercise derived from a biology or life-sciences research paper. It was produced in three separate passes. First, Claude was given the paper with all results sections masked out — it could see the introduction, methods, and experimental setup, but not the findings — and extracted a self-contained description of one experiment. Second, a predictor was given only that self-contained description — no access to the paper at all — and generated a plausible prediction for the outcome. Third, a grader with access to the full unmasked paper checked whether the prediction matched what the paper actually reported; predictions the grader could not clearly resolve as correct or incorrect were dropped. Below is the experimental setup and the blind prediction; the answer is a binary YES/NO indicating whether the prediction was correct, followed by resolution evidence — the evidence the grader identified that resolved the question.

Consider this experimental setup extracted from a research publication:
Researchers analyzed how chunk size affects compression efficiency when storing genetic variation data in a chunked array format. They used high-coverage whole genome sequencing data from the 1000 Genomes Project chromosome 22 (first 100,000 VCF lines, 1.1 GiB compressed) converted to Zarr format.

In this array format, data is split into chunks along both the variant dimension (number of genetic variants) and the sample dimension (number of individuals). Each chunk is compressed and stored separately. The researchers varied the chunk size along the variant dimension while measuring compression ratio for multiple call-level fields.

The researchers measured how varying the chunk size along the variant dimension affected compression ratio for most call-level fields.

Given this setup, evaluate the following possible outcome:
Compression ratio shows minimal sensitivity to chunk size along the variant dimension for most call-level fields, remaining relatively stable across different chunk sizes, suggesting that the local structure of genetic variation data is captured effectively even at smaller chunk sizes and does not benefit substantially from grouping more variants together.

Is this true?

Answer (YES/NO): YES